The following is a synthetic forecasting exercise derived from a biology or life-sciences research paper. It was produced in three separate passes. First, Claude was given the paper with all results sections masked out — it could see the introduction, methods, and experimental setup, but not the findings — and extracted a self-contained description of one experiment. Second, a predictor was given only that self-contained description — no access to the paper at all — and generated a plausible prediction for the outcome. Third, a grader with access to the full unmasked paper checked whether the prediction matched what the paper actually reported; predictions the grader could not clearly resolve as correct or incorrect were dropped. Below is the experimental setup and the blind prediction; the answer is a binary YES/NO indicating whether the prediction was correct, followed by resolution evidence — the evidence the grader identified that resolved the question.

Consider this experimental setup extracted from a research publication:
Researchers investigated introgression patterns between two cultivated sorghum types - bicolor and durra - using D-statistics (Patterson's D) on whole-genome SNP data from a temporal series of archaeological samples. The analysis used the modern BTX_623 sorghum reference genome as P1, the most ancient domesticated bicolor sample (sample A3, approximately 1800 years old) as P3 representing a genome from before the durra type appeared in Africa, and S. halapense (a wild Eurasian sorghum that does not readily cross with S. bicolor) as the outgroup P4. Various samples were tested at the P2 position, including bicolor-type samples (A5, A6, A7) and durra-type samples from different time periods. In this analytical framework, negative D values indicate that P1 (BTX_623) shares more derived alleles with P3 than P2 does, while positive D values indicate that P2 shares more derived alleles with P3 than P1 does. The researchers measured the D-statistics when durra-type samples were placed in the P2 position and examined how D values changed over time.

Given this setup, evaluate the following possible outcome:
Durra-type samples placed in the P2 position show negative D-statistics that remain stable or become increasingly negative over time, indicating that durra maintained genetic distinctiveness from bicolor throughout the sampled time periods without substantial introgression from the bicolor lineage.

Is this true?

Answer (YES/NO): NO